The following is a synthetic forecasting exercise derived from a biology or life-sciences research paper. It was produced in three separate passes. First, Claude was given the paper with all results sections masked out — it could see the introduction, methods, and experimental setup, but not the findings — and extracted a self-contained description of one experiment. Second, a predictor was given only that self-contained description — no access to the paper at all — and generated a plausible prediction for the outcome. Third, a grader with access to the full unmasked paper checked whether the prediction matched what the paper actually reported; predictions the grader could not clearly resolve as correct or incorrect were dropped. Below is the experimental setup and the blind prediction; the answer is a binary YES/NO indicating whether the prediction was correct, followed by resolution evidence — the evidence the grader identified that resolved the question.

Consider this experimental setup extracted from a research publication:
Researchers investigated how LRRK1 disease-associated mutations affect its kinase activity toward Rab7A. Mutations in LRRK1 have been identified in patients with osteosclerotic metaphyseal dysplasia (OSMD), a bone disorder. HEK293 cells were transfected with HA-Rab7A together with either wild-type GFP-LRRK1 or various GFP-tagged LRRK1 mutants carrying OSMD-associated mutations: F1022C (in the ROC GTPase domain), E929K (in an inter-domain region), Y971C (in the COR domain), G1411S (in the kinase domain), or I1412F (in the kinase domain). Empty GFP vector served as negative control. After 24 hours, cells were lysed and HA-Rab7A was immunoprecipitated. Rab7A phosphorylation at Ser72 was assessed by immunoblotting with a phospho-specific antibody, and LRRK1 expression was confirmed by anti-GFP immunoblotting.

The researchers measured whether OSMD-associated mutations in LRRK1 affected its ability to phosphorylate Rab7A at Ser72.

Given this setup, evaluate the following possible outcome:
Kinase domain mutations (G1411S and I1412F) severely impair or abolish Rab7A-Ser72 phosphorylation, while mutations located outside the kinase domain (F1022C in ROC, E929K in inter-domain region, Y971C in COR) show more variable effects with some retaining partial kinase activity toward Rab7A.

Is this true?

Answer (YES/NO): NO